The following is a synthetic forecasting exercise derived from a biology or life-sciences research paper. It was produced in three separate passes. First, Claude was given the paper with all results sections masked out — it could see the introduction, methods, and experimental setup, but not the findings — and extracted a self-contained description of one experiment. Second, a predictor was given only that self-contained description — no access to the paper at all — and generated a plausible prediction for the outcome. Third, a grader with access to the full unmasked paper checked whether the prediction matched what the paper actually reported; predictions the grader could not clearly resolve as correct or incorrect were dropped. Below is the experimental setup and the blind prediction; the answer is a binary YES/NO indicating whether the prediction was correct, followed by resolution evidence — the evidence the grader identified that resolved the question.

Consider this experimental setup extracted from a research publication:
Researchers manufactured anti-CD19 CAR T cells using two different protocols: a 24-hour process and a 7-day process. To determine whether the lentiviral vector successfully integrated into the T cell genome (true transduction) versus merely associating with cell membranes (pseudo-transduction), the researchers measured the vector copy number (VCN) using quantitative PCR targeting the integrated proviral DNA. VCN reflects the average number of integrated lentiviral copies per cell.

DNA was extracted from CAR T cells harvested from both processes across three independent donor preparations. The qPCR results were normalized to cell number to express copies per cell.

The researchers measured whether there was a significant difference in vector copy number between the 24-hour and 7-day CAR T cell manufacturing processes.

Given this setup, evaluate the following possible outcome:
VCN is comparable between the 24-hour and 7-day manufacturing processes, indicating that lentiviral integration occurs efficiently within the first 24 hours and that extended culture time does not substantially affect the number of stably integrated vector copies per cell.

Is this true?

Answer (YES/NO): YES